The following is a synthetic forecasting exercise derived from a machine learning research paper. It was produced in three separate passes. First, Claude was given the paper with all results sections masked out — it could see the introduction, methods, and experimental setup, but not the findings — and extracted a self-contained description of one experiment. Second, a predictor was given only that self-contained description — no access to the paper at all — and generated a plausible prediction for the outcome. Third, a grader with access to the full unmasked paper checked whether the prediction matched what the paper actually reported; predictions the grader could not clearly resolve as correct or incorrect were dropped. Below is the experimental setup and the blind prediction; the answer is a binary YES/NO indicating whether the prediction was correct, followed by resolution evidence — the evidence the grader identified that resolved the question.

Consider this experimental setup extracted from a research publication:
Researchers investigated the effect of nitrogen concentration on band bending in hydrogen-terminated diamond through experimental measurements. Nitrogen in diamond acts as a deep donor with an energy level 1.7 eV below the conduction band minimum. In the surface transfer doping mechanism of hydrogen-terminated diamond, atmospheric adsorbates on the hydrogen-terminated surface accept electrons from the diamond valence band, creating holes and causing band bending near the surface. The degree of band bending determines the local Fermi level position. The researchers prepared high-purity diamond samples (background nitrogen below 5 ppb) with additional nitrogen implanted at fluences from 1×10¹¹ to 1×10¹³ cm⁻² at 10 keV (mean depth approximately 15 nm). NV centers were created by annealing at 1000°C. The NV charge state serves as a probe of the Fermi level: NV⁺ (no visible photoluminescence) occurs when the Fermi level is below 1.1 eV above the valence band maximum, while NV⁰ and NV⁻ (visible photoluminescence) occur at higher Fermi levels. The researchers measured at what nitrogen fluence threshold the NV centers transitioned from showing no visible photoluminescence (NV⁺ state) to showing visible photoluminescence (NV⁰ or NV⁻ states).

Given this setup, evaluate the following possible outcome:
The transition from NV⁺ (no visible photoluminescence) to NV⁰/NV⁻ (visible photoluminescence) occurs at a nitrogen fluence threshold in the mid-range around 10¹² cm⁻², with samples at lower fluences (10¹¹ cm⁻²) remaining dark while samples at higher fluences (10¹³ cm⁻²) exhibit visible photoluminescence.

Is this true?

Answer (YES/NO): YES